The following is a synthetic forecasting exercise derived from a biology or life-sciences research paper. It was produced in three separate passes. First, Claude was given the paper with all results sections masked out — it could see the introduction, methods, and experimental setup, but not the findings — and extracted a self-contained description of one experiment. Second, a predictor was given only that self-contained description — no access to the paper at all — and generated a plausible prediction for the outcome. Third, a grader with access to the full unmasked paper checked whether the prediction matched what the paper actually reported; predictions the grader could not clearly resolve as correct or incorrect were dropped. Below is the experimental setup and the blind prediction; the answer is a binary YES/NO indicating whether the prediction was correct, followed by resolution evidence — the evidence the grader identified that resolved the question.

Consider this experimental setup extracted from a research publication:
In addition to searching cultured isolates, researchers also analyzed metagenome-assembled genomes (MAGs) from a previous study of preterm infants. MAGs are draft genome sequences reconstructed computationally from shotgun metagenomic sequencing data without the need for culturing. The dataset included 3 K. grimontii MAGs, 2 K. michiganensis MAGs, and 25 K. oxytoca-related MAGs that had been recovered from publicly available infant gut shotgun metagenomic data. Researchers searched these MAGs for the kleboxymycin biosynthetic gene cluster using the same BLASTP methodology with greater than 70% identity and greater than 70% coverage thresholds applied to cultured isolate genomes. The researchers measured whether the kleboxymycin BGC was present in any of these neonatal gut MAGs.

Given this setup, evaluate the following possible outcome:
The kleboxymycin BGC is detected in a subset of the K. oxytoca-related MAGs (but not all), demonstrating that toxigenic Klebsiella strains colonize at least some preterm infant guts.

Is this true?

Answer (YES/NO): YES